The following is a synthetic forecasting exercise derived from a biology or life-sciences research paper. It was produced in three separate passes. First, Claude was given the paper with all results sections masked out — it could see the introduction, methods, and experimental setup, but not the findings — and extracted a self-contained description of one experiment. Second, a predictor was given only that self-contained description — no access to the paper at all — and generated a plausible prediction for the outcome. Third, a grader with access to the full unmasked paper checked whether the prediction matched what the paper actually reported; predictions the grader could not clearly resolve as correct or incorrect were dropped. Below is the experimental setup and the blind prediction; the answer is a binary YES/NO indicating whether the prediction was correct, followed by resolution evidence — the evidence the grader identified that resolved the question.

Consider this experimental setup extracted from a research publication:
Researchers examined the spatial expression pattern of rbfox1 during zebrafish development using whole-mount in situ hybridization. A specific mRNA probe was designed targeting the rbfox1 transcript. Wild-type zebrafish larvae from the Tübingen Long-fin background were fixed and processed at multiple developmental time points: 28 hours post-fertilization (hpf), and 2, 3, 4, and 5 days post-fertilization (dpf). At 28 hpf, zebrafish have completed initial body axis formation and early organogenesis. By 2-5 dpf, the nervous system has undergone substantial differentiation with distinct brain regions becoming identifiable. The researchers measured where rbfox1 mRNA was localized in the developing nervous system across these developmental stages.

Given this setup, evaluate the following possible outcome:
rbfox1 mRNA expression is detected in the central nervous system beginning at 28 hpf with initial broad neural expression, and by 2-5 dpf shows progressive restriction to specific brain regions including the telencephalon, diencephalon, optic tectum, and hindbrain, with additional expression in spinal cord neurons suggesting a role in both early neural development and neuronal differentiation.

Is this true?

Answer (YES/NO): NO